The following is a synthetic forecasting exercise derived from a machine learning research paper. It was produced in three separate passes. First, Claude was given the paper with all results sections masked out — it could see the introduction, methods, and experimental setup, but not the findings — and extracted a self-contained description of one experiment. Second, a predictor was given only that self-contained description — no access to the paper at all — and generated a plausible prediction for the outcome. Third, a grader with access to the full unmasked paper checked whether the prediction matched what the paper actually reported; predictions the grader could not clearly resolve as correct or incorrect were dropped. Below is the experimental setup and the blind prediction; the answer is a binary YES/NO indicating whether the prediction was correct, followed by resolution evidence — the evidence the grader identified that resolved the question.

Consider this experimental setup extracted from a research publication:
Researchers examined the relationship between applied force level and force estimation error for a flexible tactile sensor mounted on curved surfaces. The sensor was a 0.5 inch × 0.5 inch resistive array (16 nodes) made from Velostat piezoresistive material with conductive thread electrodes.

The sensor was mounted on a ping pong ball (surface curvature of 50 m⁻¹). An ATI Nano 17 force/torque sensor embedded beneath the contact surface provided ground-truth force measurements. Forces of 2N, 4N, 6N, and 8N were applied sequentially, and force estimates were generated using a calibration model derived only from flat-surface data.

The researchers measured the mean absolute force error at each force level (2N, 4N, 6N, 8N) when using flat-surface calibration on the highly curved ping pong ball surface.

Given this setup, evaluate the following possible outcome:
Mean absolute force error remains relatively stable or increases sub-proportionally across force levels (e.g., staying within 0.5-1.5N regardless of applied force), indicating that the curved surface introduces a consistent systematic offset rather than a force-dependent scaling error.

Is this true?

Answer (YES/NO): NO